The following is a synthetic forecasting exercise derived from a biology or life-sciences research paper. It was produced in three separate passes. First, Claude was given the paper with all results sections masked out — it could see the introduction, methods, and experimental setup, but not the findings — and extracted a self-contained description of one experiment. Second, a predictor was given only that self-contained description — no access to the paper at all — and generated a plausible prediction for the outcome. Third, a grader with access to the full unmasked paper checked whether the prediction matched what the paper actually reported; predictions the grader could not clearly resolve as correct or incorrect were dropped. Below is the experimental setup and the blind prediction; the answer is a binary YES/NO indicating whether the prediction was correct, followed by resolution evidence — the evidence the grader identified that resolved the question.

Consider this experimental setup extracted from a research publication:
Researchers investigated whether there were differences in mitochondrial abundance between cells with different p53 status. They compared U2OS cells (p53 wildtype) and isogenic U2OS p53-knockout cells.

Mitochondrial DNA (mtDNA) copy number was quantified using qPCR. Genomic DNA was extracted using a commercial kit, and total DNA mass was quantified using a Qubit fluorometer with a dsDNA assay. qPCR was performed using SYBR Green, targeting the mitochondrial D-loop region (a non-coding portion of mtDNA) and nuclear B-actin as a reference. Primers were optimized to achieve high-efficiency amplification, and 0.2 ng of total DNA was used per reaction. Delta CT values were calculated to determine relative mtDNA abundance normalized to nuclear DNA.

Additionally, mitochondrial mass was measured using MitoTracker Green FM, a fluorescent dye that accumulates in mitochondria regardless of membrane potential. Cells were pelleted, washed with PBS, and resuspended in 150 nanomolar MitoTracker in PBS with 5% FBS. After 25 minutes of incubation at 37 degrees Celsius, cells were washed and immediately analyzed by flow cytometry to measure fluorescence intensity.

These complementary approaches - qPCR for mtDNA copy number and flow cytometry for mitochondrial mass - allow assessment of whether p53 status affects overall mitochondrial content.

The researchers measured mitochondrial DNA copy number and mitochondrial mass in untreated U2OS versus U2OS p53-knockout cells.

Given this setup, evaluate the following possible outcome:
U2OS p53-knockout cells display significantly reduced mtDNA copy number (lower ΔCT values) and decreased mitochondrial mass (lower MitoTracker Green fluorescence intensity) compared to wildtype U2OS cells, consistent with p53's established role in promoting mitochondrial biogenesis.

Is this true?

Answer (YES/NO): NO